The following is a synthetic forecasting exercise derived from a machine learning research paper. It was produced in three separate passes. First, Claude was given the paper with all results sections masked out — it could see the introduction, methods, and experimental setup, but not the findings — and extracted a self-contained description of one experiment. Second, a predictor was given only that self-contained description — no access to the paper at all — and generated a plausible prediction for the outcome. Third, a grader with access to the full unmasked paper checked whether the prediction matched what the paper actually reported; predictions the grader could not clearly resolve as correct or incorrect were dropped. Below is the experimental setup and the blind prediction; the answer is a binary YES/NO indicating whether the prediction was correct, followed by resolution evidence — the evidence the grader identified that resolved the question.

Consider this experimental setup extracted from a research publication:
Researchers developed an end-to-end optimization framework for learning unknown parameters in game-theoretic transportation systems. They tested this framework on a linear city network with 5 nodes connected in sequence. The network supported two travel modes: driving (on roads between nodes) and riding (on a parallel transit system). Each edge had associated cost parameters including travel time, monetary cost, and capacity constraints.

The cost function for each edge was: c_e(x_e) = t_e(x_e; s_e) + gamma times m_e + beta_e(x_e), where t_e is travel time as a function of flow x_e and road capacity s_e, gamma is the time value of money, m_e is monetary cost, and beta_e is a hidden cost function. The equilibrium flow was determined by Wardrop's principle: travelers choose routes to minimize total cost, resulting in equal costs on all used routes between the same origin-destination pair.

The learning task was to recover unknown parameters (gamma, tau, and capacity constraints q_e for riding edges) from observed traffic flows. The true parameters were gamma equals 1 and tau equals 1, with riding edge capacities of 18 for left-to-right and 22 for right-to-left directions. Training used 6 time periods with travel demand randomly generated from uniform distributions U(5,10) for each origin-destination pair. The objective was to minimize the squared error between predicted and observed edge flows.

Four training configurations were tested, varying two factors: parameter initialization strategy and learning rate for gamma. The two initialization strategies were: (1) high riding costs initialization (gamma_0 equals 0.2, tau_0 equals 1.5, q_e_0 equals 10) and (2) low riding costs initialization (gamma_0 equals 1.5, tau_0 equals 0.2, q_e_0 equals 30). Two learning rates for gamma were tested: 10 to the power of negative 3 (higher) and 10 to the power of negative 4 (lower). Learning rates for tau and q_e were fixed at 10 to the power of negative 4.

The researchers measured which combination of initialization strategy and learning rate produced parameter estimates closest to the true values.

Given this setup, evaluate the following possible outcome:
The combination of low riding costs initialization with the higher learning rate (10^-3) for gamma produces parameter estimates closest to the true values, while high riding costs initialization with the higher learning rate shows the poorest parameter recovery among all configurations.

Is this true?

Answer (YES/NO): NO